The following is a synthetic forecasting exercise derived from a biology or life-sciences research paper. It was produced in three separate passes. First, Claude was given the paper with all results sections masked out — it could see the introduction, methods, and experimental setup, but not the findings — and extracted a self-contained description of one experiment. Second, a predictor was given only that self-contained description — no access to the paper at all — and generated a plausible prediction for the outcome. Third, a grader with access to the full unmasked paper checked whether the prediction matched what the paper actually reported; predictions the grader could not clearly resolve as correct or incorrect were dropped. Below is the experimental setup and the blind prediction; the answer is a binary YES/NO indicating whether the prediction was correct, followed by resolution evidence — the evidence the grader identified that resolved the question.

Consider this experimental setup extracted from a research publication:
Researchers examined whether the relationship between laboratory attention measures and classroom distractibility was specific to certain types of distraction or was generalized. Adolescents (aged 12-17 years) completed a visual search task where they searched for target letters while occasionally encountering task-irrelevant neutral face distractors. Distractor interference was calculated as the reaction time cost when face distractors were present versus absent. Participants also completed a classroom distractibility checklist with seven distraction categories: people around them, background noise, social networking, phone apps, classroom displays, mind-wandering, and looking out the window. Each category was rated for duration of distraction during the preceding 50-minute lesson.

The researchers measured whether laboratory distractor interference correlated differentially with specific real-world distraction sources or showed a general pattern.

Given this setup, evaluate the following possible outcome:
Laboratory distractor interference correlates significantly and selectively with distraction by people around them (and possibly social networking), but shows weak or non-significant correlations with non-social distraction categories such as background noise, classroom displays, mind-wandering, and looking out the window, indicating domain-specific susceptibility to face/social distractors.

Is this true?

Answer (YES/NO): NO